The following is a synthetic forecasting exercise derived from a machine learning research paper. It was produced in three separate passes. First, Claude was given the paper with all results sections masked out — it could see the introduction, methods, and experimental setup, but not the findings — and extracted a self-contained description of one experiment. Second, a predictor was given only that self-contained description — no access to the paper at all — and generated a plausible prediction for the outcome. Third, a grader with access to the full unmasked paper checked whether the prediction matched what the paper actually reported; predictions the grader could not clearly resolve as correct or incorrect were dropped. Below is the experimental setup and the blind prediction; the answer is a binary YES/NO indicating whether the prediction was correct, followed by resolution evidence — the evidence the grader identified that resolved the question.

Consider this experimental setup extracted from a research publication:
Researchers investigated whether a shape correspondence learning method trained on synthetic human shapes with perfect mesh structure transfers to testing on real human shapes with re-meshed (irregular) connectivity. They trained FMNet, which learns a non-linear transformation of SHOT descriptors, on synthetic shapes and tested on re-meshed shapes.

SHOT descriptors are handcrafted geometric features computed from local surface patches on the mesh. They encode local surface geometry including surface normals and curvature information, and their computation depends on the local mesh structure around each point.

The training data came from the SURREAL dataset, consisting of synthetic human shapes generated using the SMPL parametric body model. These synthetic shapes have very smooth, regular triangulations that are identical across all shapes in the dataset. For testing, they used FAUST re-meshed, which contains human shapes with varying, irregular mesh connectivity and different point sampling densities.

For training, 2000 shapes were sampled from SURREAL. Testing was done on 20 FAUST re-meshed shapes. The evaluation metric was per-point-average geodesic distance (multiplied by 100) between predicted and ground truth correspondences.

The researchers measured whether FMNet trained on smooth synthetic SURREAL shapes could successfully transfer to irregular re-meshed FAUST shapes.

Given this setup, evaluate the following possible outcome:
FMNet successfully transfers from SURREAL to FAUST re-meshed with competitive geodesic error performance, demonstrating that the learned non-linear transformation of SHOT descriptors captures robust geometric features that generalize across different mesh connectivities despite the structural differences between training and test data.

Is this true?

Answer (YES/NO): NO